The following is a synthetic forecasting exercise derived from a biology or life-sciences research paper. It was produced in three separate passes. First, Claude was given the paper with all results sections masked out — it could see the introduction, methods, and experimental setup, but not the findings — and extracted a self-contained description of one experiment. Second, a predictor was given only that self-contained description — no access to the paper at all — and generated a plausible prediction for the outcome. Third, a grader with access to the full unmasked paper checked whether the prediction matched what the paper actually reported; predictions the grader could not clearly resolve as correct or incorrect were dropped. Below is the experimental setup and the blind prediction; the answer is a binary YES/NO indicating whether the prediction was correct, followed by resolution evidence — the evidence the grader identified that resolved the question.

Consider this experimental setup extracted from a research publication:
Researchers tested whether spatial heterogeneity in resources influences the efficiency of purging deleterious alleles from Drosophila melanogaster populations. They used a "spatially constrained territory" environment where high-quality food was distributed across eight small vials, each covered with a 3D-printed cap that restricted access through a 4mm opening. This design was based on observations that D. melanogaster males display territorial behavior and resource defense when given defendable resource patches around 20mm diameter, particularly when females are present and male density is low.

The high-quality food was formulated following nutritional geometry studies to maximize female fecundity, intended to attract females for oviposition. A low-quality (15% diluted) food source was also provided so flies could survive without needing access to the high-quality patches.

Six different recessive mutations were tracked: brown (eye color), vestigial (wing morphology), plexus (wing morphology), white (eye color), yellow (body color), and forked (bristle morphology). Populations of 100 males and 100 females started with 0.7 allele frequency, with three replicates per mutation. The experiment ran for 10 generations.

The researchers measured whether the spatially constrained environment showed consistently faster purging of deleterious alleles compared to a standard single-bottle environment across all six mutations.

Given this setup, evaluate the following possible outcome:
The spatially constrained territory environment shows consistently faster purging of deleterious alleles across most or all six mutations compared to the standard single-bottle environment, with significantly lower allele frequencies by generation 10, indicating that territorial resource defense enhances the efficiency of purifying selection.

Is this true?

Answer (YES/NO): NO